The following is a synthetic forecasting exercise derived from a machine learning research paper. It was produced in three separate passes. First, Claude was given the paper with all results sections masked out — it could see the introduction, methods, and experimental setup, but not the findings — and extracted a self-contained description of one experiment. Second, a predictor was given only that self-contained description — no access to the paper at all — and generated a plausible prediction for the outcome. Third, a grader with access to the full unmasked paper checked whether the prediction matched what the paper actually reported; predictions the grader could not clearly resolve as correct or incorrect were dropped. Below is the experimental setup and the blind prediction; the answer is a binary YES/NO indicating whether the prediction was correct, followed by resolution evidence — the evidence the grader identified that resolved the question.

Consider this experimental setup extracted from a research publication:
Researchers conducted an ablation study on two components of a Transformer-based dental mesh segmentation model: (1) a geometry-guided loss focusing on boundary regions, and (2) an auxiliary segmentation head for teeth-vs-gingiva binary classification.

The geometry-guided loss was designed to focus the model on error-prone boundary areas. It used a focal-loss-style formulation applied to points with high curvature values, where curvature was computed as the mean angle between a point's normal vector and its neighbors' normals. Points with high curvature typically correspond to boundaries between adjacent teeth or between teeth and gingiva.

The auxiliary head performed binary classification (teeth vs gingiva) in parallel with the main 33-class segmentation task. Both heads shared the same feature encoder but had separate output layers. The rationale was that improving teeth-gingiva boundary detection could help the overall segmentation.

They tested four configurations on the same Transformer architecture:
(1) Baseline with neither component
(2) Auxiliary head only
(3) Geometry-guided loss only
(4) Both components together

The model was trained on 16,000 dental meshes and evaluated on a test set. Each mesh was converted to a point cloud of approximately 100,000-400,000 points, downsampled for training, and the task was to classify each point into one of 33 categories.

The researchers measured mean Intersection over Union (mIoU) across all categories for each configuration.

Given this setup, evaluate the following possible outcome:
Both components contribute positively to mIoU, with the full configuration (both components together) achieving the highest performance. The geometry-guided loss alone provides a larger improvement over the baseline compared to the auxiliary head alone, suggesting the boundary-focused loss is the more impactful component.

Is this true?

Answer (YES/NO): NO